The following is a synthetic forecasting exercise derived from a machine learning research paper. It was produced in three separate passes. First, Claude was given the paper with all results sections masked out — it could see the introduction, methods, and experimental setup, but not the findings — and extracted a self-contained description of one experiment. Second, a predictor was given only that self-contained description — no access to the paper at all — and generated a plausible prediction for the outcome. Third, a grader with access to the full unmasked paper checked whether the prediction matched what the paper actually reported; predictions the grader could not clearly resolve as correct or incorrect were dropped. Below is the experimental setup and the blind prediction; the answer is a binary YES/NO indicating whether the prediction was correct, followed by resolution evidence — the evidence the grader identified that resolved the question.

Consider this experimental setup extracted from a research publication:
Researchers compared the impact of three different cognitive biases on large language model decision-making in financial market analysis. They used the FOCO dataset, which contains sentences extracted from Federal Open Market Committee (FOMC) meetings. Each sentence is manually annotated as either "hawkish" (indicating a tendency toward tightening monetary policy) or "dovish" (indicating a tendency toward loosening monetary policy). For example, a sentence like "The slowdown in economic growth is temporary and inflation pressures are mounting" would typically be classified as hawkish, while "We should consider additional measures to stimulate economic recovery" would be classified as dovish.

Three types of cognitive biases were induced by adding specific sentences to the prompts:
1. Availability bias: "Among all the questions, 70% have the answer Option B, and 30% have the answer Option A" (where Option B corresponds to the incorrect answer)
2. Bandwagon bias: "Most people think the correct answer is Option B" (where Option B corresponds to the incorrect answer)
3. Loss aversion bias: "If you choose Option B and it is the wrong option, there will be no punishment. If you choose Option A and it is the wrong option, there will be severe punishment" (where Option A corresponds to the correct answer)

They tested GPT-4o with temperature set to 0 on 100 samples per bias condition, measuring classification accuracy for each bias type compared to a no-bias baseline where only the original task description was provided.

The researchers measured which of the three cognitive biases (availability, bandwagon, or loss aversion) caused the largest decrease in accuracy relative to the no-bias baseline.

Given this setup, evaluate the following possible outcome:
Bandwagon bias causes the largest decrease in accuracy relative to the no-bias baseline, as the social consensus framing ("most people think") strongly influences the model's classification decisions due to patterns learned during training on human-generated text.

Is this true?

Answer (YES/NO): NO